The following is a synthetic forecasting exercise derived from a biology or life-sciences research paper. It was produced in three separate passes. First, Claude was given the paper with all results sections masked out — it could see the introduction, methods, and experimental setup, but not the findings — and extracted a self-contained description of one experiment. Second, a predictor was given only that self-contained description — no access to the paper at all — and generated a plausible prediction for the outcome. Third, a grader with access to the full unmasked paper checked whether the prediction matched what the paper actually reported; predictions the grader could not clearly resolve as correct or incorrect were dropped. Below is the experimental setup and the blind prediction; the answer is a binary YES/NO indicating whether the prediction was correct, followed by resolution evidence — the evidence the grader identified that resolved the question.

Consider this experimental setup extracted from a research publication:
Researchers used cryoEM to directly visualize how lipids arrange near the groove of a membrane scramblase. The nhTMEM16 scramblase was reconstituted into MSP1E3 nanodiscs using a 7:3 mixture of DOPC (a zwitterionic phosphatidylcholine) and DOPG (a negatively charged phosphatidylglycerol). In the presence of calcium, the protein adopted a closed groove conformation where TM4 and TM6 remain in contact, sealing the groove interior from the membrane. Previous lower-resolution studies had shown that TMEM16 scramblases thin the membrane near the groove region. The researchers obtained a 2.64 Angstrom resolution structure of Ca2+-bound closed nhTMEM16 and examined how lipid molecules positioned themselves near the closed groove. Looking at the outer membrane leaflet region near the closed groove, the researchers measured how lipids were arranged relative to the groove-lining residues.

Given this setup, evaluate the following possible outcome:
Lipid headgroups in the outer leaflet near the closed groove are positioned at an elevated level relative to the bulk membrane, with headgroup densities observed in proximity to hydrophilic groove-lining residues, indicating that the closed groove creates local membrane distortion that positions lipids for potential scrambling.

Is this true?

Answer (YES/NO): NO